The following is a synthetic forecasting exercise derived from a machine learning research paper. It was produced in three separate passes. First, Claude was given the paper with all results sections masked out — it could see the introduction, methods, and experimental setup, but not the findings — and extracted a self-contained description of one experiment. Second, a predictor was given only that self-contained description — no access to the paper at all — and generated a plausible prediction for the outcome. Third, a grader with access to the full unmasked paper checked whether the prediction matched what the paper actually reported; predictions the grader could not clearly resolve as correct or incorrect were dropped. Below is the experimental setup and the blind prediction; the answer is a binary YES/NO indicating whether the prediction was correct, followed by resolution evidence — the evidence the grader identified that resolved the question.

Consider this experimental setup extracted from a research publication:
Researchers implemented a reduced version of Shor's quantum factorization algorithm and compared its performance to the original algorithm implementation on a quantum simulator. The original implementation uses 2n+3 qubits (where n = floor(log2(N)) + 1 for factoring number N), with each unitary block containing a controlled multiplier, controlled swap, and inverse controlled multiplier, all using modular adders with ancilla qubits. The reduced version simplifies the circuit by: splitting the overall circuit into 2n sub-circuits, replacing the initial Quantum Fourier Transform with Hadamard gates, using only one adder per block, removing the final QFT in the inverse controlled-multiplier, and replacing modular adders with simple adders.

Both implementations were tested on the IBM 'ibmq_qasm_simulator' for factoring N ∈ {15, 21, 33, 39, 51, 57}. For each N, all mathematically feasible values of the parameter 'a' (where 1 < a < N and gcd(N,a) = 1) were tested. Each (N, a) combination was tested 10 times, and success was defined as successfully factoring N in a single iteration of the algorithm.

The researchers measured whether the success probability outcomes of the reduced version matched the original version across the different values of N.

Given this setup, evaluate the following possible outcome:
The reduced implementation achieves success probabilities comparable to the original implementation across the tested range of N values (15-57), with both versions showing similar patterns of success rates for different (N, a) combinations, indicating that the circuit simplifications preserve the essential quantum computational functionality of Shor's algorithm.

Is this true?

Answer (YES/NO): YES